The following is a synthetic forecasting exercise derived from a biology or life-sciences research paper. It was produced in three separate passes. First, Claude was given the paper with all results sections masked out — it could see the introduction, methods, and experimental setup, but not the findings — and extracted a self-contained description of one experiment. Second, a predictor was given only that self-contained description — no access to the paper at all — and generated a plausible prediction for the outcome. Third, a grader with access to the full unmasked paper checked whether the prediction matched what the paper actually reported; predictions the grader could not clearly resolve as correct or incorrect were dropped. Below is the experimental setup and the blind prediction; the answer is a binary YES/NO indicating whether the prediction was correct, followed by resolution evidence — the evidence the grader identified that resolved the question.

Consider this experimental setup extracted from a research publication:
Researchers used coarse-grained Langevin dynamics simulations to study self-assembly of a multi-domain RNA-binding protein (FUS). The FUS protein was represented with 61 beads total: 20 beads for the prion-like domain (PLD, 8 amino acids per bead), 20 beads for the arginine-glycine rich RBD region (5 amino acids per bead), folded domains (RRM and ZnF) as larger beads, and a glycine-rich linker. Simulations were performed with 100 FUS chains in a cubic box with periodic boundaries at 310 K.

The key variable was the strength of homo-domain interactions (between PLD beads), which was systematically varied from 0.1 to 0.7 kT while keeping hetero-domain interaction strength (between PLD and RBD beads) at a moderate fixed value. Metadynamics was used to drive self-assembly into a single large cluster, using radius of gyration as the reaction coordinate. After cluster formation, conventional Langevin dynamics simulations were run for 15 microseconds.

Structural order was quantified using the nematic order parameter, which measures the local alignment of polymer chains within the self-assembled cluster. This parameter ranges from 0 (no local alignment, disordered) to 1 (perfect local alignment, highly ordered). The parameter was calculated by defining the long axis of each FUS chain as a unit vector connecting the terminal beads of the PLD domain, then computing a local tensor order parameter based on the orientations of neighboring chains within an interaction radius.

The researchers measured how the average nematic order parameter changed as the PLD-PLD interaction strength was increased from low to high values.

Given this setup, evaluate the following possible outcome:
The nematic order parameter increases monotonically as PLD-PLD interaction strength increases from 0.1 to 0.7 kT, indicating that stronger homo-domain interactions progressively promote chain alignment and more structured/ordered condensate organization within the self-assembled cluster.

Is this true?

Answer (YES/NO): NO